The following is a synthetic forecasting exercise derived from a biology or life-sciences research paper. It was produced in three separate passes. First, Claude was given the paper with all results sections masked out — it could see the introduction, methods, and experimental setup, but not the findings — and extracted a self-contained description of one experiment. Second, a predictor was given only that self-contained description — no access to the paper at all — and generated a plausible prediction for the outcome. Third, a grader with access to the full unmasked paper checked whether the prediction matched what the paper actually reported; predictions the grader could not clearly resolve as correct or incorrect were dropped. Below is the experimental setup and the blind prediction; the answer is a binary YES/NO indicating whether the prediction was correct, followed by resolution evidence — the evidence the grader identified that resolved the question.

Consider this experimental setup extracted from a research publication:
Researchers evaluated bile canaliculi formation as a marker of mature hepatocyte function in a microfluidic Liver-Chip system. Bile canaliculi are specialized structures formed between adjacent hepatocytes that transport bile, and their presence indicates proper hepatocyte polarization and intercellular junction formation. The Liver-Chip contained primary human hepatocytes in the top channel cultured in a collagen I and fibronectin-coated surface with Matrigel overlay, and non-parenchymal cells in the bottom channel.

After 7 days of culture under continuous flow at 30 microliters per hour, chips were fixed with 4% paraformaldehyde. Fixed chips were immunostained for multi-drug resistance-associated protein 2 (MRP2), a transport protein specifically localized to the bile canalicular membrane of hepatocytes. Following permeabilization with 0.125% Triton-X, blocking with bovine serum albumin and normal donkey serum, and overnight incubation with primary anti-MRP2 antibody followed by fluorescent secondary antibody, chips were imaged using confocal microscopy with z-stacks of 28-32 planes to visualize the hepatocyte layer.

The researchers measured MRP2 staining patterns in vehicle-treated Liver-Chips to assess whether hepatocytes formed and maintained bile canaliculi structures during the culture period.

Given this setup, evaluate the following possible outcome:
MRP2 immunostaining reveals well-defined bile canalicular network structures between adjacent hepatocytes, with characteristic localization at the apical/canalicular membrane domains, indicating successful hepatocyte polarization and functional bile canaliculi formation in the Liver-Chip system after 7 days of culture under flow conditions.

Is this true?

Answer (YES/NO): YES